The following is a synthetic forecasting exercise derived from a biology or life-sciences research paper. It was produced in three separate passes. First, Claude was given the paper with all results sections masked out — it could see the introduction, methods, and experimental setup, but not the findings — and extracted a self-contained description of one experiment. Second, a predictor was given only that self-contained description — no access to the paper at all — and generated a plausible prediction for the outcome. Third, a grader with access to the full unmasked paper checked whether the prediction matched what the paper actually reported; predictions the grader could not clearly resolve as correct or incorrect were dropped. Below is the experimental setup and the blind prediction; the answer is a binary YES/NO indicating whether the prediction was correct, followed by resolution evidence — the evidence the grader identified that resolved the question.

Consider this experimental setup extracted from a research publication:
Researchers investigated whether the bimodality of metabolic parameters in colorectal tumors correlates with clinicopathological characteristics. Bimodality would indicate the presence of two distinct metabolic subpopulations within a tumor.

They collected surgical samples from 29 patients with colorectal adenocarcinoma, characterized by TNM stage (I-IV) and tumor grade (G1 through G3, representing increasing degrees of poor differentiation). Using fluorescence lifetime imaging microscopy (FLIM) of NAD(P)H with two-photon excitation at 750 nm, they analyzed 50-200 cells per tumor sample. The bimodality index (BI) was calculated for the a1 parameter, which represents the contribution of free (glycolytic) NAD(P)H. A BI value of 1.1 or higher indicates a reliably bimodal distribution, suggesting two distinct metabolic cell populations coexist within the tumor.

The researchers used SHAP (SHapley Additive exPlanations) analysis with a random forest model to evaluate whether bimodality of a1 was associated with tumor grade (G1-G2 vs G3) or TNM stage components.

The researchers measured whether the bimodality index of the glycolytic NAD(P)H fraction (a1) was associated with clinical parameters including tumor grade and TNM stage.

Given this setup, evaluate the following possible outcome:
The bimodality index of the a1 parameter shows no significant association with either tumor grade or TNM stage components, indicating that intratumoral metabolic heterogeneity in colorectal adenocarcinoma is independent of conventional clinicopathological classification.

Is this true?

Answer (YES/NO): NO